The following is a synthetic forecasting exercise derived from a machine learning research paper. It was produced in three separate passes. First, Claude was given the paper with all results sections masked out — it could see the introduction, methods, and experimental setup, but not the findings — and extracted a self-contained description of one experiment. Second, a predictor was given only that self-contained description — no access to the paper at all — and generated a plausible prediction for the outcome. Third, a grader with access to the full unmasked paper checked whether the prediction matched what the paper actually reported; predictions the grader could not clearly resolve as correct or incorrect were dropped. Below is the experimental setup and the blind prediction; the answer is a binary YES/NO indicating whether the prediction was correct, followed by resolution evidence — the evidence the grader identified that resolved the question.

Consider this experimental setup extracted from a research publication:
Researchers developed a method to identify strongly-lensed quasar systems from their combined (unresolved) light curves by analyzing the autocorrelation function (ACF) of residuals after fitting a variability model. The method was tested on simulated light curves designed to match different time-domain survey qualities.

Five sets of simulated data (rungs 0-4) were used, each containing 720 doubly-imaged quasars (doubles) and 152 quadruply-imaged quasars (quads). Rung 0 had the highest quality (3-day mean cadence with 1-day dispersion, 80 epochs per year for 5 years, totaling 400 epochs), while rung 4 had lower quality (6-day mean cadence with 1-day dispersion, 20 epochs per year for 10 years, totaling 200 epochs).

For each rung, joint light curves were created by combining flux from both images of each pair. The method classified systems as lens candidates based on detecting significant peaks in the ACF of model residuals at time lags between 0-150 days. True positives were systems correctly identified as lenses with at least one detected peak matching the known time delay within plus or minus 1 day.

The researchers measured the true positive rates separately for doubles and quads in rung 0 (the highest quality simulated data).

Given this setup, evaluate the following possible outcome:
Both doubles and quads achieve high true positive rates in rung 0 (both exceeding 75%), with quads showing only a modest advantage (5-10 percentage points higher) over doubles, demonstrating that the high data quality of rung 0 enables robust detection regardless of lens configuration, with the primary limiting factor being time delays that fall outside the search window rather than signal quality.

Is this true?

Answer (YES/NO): NO